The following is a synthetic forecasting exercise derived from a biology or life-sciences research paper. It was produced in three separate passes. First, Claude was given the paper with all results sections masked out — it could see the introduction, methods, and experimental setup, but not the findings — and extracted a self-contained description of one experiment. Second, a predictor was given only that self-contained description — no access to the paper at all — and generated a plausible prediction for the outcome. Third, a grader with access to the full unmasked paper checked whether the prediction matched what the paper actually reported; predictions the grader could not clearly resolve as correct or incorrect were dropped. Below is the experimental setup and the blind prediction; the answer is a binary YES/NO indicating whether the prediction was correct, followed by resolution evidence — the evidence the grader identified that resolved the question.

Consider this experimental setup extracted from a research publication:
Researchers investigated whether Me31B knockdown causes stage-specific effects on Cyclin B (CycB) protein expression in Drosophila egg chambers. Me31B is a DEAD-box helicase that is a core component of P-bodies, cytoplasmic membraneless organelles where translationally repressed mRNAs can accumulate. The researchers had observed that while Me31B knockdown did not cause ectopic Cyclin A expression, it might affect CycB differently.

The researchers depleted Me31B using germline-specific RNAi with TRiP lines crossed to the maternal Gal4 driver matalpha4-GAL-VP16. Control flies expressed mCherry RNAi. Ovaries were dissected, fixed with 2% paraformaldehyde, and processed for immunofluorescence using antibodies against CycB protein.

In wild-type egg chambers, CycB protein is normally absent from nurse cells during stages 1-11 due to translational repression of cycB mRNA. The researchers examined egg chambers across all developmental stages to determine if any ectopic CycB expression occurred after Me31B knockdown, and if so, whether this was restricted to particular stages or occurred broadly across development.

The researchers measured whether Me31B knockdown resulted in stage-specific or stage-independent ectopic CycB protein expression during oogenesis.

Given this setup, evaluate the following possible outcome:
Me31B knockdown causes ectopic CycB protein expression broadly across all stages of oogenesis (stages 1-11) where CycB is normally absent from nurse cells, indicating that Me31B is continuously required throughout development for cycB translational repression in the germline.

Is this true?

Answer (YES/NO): NO